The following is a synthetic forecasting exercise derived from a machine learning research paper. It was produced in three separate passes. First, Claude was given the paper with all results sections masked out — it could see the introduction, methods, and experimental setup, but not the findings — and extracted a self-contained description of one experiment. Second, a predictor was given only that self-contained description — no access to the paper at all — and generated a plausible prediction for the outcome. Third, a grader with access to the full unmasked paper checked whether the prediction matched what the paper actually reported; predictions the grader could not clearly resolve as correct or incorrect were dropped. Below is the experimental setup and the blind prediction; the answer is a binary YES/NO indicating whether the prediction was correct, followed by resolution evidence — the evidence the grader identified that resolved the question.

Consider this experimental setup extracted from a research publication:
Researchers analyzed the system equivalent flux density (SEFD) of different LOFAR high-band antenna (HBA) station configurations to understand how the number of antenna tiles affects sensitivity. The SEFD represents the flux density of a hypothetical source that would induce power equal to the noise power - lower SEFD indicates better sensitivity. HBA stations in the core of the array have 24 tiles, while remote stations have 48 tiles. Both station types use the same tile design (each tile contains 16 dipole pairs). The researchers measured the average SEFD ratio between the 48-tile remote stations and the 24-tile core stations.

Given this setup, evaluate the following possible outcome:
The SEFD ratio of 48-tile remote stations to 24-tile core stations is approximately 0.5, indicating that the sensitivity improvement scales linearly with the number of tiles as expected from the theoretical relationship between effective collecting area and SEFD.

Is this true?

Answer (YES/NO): NO